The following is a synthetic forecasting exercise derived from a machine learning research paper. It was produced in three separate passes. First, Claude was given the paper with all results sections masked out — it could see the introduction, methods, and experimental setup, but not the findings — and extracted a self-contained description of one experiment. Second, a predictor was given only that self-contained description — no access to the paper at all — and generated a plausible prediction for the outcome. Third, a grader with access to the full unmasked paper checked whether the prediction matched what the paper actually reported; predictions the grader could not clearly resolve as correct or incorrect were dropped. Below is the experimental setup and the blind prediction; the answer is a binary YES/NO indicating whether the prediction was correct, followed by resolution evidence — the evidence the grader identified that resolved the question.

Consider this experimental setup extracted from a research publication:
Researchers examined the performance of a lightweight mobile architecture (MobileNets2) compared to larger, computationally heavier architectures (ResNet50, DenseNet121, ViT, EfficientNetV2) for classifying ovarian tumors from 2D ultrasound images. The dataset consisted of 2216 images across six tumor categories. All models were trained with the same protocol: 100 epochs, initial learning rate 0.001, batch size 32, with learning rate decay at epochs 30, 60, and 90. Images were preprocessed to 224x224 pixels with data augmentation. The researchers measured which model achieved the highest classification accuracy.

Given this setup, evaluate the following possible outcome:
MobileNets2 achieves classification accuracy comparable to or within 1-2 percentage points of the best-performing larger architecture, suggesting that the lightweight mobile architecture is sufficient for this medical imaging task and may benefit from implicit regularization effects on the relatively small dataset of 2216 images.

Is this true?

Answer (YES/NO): NO